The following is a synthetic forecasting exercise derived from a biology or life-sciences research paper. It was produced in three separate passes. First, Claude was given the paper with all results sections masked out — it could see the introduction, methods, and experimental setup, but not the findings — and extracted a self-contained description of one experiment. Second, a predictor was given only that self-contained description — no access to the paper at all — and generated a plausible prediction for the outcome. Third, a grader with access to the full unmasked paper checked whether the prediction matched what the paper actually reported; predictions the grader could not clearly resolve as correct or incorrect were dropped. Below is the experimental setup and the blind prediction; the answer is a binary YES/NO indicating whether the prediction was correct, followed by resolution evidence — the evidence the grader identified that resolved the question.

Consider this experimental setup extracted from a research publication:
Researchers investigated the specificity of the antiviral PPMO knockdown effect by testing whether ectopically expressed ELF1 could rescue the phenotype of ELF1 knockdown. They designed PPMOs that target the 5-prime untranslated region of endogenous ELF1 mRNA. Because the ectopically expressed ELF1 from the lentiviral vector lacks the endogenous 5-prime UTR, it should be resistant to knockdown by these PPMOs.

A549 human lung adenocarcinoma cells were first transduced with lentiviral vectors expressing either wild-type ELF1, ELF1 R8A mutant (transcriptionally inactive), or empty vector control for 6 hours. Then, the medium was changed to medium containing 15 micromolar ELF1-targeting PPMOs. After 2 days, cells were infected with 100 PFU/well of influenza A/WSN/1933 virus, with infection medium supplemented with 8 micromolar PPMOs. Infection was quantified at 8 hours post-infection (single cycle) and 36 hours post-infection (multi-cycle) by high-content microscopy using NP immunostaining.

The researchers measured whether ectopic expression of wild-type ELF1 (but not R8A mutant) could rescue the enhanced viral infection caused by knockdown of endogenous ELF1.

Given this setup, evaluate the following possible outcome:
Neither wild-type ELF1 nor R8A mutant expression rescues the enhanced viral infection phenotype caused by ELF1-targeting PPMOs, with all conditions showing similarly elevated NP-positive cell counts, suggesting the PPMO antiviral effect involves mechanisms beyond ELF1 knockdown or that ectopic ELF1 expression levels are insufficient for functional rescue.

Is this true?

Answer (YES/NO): NO